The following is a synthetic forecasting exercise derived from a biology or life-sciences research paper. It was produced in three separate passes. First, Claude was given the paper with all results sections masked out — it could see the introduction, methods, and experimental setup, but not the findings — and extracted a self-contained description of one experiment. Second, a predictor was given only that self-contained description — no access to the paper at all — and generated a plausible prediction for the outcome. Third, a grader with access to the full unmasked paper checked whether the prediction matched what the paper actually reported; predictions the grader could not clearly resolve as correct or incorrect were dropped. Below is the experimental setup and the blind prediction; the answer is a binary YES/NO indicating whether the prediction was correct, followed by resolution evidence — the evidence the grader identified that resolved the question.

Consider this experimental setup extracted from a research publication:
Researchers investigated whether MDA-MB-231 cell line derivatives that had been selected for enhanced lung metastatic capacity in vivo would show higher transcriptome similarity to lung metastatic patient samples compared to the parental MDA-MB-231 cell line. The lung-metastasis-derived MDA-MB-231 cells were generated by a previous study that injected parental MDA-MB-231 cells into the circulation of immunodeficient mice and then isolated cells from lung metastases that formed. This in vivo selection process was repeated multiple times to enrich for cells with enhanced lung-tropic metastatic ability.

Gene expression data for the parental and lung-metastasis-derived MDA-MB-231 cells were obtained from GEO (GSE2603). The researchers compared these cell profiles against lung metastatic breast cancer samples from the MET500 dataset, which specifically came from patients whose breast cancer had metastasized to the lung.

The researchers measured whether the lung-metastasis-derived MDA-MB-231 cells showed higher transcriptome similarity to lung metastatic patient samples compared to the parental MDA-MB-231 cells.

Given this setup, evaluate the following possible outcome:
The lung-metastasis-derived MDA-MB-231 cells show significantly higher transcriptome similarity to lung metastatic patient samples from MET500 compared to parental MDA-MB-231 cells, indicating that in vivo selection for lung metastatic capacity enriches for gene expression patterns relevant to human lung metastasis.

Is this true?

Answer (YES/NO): NO